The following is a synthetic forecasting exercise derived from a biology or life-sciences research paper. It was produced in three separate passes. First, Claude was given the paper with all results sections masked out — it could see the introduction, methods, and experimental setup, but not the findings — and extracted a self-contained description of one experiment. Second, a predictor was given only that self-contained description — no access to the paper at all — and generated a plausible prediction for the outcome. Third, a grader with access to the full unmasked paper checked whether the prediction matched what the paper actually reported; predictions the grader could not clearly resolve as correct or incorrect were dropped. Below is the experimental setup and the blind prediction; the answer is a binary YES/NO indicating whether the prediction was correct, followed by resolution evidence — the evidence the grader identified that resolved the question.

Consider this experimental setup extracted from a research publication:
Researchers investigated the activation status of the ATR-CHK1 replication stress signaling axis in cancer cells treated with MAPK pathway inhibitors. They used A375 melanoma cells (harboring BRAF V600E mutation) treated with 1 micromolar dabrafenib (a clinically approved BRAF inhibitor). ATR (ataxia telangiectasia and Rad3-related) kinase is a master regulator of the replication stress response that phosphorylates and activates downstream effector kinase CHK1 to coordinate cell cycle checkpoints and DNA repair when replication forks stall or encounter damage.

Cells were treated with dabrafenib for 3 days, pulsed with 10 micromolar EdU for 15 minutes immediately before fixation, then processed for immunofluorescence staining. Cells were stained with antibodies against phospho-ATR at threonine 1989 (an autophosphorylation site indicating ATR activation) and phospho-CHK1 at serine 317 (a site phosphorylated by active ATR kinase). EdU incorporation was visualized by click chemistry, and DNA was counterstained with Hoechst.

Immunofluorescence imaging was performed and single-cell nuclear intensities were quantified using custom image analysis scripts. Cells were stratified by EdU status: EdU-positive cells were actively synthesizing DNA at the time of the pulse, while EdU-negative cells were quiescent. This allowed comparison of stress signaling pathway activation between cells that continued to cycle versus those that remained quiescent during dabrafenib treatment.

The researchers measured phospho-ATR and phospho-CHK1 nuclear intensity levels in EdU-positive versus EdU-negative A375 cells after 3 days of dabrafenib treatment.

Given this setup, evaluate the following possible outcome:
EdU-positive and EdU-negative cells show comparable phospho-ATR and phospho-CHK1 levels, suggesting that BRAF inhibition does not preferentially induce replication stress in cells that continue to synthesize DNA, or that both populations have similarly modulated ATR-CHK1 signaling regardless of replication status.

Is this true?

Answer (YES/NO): NO